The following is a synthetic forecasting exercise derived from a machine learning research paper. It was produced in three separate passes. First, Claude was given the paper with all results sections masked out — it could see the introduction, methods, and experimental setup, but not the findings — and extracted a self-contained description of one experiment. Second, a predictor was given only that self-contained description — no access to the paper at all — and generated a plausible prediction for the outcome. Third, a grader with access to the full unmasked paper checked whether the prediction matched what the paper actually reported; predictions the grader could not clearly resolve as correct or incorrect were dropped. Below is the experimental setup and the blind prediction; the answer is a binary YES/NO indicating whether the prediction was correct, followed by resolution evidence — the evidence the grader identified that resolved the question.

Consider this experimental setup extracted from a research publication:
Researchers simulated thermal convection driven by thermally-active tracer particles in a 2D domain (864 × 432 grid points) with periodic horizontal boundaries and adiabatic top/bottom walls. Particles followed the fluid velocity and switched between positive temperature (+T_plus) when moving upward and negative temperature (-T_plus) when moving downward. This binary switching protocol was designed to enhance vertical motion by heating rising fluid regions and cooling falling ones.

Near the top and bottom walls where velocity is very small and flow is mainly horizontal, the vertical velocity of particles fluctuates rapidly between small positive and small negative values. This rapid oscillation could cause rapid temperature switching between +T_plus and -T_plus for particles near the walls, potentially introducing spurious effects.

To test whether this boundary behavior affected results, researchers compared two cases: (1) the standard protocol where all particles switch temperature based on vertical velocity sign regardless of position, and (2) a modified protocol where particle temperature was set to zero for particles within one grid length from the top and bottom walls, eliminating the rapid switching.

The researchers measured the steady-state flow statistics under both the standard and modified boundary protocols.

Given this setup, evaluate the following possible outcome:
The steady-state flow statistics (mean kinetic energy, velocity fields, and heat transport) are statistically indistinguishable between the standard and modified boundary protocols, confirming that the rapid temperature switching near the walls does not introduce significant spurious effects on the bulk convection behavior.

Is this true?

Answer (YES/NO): YES